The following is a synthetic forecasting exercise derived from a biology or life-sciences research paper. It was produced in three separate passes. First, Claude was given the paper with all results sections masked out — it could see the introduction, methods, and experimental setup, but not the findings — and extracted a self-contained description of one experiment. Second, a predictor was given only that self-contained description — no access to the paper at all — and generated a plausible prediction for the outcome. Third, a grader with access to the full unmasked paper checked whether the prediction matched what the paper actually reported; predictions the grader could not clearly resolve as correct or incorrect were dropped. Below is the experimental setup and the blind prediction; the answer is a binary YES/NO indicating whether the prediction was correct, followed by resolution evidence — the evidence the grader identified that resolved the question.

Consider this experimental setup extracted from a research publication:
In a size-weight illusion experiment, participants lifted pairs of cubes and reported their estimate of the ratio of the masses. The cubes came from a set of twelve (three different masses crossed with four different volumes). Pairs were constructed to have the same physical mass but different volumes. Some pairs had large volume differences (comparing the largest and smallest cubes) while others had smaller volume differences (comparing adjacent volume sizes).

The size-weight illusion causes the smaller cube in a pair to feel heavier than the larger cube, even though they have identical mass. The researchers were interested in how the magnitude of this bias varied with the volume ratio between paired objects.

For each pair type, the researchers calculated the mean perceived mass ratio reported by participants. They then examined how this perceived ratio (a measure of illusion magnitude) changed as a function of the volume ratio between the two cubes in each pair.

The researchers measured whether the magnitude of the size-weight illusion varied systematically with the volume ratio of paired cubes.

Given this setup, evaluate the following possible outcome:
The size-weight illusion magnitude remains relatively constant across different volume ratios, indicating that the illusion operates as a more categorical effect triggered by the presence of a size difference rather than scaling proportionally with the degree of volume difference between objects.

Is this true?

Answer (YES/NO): NO